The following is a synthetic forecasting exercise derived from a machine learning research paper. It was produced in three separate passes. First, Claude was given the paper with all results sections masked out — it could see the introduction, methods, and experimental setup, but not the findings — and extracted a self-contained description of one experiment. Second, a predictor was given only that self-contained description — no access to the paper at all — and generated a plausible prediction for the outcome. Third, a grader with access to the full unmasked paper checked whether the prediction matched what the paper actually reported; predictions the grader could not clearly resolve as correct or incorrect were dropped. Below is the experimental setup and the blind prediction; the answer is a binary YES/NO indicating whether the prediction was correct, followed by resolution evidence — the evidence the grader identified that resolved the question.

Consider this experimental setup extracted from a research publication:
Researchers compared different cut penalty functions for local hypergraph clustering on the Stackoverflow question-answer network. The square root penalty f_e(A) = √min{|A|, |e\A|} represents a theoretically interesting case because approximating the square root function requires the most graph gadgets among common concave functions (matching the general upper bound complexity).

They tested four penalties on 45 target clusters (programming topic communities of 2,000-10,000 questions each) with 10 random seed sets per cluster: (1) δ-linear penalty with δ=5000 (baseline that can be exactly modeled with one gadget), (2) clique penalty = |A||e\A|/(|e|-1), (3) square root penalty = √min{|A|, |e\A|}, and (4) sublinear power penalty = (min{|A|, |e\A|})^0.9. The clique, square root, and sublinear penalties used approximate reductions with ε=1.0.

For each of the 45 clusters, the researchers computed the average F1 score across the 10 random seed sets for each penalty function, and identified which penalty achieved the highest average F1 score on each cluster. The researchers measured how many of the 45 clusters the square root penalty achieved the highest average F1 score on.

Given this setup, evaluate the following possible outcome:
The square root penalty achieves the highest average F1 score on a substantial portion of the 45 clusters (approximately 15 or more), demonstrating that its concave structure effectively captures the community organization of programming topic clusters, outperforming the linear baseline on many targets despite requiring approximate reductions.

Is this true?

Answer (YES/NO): NO